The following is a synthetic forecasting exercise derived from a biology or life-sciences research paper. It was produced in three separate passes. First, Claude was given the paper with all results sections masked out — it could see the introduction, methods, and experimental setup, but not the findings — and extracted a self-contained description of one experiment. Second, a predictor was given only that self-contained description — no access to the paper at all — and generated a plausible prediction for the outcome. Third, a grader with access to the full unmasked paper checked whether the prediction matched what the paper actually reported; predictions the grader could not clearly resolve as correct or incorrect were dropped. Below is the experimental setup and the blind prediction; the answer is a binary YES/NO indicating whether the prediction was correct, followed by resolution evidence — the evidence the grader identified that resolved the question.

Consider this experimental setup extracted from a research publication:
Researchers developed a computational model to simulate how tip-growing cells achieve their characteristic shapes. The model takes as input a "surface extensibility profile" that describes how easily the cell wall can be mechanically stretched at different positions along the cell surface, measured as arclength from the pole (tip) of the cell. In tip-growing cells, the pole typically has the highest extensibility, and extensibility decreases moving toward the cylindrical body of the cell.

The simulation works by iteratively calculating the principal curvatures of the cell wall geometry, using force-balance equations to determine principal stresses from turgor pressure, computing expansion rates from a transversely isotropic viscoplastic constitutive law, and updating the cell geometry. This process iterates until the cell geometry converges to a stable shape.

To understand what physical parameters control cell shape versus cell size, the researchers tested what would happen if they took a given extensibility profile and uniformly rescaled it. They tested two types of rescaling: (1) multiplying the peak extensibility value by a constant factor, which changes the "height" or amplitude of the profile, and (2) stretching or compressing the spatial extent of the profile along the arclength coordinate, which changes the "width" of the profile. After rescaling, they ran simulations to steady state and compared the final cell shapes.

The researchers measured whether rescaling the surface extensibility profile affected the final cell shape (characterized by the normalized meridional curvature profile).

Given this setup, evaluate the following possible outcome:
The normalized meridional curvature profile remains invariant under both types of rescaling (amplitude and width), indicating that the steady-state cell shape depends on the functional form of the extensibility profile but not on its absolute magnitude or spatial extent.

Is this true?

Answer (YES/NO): YES